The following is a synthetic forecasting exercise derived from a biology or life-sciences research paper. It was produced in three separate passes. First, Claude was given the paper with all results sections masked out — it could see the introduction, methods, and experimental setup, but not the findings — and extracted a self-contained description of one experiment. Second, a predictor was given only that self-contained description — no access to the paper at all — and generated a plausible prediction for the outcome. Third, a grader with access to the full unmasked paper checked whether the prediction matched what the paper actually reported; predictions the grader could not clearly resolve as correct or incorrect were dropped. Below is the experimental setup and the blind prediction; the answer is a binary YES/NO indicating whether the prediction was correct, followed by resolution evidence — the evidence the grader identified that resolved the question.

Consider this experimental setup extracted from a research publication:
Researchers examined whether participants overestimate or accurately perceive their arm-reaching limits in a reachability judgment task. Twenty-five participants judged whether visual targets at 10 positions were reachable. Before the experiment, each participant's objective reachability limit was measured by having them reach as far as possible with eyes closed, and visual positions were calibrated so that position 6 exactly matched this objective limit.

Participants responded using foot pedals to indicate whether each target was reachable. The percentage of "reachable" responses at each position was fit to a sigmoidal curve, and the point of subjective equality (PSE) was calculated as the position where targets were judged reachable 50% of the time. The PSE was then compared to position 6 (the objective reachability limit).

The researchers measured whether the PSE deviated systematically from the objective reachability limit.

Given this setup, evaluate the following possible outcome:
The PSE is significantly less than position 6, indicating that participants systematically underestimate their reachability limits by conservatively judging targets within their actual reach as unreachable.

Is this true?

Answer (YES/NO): NO